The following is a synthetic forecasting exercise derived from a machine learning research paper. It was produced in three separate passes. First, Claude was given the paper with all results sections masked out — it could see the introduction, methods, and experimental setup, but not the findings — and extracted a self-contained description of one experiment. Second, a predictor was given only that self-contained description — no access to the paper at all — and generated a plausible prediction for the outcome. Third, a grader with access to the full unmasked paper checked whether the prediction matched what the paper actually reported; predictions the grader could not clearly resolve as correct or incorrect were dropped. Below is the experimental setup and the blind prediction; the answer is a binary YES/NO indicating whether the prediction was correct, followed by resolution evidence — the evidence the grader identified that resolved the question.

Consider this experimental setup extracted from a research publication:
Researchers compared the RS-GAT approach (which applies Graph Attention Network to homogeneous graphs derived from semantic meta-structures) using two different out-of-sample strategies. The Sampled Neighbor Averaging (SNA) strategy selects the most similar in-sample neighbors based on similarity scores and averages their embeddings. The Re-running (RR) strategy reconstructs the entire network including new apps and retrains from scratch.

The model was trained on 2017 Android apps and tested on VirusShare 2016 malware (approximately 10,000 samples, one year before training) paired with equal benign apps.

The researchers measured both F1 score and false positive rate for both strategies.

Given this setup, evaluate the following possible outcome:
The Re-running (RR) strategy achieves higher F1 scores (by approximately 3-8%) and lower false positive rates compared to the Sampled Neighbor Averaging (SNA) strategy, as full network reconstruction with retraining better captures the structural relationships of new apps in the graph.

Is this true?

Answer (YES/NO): NO